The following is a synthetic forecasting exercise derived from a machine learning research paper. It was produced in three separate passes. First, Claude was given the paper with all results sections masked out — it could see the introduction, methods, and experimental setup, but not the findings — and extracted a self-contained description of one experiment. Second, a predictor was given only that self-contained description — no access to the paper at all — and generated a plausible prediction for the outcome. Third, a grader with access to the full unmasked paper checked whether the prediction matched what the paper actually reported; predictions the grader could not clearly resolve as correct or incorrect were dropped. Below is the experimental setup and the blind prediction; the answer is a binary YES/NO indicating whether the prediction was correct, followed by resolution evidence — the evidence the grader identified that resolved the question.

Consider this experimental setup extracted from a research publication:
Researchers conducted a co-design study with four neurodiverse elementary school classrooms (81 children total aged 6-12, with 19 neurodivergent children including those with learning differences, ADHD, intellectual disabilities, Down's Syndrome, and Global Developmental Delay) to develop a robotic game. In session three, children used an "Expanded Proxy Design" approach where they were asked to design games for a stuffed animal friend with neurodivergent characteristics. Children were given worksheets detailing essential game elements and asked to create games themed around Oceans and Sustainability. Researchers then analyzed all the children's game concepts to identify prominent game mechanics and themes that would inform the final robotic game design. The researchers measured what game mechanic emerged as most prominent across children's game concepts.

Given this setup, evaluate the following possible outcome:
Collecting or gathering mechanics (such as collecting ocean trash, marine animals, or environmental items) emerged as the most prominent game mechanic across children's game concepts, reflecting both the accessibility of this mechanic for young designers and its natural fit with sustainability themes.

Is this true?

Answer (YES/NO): NO